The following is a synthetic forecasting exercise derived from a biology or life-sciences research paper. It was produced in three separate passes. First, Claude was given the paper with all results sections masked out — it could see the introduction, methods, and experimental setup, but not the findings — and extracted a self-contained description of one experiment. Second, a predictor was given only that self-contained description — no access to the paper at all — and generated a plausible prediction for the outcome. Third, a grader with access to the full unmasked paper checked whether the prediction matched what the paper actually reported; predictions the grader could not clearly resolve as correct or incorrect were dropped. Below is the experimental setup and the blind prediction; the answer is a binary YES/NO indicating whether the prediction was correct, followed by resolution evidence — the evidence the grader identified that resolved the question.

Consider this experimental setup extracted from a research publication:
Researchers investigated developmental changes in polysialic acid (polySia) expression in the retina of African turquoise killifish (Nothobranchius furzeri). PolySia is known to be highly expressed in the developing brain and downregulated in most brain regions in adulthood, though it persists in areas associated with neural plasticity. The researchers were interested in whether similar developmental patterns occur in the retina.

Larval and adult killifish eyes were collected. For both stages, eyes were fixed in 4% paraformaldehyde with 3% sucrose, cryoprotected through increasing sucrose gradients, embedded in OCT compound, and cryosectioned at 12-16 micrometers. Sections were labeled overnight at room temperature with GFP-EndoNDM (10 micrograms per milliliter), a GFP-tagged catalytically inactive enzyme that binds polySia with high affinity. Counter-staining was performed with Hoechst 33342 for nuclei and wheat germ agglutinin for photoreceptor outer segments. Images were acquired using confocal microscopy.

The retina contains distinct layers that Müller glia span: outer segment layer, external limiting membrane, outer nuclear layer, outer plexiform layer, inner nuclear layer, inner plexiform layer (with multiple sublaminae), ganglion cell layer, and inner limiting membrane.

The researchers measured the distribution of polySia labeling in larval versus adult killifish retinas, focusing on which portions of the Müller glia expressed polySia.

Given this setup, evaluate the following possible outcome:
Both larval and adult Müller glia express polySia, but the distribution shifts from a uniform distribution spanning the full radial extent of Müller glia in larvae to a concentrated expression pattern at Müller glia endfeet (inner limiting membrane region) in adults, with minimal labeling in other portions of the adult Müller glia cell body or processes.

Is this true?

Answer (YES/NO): NO